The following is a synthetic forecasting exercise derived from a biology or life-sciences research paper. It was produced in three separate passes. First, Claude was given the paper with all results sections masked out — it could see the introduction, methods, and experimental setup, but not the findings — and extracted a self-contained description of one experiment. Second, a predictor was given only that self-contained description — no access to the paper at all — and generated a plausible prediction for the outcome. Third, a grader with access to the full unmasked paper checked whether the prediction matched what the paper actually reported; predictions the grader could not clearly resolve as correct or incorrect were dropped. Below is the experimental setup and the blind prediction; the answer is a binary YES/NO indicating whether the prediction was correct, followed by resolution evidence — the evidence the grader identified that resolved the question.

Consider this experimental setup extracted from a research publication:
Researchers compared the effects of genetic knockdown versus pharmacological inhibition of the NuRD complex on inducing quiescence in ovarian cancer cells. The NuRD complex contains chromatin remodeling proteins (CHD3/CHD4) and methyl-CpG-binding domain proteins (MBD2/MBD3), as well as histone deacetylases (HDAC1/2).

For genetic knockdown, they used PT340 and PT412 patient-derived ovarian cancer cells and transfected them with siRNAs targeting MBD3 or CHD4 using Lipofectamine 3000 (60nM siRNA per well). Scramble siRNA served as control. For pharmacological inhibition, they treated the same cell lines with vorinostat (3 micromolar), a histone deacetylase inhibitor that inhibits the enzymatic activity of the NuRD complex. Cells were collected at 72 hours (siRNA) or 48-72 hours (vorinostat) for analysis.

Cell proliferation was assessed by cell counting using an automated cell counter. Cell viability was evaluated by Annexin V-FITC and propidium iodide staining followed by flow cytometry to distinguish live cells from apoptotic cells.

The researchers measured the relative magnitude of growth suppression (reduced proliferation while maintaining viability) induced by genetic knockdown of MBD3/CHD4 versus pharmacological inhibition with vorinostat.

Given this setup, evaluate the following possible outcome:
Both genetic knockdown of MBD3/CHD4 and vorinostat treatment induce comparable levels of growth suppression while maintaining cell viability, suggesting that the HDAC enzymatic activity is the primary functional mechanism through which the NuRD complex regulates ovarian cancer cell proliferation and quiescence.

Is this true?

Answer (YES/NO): NO